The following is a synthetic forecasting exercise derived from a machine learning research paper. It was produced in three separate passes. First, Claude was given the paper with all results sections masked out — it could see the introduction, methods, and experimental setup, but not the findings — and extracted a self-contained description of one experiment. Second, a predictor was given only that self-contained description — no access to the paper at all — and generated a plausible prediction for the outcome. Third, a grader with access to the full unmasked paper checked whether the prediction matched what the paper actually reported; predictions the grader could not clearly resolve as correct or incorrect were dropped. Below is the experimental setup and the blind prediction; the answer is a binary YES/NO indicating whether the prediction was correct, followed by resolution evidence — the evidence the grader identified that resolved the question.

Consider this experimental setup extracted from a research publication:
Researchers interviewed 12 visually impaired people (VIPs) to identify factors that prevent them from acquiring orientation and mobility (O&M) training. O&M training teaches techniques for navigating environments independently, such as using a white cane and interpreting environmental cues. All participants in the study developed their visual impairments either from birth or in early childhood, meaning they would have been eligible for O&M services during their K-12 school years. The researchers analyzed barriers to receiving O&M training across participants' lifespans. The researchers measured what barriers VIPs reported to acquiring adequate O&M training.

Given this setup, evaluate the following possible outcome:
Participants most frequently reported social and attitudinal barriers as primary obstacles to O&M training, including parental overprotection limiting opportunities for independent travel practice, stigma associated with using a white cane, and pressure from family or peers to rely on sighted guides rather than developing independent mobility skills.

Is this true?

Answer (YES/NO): NO